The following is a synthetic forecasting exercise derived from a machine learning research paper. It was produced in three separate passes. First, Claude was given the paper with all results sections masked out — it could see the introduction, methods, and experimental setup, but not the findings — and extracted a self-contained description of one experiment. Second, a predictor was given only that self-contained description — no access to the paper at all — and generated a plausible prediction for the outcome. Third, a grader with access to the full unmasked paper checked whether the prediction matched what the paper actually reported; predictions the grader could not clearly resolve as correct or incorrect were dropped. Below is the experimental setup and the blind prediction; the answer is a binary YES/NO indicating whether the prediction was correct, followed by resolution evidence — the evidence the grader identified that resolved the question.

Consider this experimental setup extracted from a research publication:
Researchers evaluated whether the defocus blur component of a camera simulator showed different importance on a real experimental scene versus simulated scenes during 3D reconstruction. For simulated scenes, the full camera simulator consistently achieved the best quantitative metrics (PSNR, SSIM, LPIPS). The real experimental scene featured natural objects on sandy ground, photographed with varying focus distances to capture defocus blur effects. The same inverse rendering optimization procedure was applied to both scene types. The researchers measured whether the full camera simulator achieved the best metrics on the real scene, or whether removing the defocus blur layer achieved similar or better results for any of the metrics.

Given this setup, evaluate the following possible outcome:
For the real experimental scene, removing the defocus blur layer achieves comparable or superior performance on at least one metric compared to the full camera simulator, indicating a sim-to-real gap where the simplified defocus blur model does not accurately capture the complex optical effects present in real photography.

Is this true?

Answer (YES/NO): YES